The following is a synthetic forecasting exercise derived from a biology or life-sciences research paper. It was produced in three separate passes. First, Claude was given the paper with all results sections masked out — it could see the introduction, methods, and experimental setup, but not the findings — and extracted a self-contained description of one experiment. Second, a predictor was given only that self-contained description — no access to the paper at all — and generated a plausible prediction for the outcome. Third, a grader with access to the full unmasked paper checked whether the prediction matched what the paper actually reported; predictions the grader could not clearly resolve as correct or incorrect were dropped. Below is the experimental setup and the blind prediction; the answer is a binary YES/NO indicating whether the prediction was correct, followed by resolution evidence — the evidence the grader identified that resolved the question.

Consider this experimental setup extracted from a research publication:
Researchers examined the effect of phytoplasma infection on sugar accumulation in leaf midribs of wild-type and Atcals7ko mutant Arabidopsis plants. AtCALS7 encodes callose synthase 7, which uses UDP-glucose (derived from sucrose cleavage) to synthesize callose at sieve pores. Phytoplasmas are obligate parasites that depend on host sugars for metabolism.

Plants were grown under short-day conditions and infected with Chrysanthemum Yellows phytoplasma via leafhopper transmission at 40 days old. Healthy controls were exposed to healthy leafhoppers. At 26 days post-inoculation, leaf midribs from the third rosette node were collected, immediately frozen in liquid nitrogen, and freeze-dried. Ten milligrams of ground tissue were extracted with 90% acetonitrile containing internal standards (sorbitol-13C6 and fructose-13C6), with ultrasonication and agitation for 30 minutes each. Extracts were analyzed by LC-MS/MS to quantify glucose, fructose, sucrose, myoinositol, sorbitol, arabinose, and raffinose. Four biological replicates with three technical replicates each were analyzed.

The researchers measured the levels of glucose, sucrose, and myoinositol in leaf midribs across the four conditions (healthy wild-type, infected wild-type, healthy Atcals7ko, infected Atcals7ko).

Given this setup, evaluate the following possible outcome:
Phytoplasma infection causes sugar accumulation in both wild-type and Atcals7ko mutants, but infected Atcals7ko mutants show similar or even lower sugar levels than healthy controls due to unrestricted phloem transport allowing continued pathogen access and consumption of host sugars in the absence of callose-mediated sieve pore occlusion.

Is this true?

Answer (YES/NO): NO